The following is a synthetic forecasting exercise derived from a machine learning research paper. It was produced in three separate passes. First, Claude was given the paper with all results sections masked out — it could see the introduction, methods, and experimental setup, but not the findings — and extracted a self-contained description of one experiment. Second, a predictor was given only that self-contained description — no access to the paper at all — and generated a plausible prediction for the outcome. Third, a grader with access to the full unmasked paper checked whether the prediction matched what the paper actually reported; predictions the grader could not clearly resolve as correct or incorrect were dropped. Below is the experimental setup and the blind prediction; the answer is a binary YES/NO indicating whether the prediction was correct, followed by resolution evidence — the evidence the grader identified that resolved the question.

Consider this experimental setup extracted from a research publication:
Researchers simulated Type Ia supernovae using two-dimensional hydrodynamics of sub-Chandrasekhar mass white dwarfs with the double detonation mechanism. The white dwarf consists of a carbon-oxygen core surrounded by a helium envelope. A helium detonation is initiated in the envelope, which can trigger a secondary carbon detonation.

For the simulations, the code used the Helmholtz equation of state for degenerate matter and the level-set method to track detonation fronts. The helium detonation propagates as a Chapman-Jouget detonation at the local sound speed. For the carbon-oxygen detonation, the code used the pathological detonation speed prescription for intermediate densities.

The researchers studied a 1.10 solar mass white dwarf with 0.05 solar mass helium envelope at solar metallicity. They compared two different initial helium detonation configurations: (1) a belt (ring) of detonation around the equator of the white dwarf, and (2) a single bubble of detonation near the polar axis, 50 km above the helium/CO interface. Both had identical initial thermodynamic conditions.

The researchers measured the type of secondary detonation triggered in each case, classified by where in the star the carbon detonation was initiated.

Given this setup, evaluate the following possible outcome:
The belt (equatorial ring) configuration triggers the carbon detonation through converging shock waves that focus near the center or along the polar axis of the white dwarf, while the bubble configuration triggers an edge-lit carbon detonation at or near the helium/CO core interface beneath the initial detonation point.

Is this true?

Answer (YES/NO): NO